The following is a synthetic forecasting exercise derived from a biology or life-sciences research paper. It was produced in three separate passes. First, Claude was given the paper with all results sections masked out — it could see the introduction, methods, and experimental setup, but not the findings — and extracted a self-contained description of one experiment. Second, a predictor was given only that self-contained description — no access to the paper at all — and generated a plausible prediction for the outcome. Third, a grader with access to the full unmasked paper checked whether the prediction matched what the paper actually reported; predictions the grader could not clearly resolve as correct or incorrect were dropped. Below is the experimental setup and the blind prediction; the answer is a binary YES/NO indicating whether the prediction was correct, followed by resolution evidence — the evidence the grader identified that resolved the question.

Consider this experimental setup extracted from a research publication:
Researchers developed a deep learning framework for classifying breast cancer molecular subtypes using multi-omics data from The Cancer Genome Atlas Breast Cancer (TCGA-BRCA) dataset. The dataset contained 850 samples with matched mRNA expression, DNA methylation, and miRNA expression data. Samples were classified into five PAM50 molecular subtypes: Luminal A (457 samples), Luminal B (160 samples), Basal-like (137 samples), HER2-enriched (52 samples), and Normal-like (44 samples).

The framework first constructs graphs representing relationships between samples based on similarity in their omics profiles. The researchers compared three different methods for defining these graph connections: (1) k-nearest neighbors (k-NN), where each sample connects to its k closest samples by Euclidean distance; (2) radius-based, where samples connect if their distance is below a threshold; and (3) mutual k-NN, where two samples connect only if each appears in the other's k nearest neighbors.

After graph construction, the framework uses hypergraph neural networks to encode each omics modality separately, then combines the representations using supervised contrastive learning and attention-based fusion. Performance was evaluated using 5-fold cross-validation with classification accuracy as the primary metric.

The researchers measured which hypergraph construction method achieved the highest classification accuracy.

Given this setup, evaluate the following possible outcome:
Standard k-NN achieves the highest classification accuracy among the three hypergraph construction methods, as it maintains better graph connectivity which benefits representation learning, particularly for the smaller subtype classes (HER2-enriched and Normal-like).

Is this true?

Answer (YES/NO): NO